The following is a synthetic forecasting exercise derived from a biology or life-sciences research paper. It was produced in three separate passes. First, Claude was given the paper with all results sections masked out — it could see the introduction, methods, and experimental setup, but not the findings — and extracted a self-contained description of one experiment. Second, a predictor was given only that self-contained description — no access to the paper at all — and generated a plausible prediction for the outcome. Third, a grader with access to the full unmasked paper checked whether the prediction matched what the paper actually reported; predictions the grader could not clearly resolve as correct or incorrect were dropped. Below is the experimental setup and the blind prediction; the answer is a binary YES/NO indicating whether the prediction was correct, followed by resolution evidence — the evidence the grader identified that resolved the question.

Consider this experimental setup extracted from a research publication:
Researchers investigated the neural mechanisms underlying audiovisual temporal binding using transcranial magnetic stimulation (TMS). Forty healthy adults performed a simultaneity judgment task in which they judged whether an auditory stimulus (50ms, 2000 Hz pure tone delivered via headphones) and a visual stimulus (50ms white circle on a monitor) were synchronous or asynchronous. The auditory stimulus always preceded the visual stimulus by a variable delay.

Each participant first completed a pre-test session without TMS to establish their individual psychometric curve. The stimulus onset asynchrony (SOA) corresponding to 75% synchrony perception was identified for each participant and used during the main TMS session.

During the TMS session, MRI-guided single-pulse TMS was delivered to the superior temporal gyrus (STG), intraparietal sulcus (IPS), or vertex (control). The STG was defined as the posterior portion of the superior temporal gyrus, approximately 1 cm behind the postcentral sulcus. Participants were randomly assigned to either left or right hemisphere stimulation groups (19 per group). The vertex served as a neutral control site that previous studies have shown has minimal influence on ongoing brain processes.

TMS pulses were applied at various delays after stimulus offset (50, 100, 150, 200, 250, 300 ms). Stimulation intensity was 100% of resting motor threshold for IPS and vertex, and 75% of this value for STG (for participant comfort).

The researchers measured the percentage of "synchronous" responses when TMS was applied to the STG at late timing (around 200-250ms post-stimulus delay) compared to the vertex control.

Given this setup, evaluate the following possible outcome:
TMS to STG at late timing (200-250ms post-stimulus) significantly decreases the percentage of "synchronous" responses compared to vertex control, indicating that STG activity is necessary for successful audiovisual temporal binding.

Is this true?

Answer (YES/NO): NO